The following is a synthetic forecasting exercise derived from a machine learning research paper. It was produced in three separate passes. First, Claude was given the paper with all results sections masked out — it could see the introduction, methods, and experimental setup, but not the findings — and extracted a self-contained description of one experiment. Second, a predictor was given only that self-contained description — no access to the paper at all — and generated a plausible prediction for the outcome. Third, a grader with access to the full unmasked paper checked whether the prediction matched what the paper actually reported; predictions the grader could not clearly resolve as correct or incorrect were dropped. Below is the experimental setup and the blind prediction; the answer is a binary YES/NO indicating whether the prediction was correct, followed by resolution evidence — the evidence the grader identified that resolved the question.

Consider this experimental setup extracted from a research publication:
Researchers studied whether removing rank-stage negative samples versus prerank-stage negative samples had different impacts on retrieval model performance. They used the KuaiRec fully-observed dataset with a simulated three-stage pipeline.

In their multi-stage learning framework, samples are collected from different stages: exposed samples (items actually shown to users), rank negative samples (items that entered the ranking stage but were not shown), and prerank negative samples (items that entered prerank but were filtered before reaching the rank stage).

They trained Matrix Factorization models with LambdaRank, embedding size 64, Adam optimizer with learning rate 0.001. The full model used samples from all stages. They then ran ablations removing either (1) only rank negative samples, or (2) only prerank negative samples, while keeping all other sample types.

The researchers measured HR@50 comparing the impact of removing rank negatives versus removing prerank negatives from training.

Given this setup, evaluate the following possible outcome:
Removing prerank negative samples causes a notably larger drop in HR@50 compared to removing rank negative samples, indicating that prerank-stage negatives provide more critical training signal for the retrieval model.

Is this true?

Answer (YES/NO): YES